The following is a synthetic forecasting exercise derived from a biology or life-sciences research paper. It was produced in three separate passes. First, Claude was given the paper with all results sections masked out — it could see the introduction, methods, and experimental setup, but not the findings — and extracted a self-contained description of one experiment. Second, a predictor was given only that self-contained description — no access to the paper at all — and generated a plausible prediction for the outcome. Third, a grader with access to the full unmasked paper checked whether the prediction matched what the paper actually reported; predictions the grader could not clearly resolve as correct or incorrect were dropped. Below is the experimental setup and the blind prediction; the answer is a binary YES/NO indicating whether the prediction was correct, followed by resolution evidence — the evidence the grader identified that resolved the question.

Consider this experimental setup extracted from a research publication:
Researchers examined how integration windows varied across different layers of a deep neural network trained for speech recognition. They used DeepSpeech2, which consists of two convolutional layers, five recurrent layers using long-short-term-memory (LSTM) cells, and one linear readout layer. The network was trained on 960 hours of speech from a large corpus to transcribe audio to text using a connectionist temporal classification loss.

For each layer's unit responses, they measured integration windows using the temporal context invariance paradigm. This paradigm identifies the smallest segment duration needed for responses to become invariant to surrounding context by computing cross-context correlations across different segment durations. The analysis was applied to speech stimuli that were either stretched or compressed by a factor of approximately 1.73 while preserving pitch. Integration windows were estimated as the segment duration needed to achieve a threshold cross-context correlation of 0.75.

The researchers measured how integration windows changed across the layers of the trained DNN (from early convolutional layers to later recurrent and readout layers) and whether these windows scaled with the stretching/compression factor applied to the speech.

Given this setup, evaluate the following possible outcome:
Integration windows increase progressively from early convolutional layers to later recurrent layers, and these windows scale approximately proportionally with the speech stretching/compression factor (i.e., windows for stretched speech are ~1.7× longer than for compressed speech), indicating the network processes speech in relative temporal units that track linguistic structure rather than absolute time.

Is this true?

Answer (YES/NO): NO